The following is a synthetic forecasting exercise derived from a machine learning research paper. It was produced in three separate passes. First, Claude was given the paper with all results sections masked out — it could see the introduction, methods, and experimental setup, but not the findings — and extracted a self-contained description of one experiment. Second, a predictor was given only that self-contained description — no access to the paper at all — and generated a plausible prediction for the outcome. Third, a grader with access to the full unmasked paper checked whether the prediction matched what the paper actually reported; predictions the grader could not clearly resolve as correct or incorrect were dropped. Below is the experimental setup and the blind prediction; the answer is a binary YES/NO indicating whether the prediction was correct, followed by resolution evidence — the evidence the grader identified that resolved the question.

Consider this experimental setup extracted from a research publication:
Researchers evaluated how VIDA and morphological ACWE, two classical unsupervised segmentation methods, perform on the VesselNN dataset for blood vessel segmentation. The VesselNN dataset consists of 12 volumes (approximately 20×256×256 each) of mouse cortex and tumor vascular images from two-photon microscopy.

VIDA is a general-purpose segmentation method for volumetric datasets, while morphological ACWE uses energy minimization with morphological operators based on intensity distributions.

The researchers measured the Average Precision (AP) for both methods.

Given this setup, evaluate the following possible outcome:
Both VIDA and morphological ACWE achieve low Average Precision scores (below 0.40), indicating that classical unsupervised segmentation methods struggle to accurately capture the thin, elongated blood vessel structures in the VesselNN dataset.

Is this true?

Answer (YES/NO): NO